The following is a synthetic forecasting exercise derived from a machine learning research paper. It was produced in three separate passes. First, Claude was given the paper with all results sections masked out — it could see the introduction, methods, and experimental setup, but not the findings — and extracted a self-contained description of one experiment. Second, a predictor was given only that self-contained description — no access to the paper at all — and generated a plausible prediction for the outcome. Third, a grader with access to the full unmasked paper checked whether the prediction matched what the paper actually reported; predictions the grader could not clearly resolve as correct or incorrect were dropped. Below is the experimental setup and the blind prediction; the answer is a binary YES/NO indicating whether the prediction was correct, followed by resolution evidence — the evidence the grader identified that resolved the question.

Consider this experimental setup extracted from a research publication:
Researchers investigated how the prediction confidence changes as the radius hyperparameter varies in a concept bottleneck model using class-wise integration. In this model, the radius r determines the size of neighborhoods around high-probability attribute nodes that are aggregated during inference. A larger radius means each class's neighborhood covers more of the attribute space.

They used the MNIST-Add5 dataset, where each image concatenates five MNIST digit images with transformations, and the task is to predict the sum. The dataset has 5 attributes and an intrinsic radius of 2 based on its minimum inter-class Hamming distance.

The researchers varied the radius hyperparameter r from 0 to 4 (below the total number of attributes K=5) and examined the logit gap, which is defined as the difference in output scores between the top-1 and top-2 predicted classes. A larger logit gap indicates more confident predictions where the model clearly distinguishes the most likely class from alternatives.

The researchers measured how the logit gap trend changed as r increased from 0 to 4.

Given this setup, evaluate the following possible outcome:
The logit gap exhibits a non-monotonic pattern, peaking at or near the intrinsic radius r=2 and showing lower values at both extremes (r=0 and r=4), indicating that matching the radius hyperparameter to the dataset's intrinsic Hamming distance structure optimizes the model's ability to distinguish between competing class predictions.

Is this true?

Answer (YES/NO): NO